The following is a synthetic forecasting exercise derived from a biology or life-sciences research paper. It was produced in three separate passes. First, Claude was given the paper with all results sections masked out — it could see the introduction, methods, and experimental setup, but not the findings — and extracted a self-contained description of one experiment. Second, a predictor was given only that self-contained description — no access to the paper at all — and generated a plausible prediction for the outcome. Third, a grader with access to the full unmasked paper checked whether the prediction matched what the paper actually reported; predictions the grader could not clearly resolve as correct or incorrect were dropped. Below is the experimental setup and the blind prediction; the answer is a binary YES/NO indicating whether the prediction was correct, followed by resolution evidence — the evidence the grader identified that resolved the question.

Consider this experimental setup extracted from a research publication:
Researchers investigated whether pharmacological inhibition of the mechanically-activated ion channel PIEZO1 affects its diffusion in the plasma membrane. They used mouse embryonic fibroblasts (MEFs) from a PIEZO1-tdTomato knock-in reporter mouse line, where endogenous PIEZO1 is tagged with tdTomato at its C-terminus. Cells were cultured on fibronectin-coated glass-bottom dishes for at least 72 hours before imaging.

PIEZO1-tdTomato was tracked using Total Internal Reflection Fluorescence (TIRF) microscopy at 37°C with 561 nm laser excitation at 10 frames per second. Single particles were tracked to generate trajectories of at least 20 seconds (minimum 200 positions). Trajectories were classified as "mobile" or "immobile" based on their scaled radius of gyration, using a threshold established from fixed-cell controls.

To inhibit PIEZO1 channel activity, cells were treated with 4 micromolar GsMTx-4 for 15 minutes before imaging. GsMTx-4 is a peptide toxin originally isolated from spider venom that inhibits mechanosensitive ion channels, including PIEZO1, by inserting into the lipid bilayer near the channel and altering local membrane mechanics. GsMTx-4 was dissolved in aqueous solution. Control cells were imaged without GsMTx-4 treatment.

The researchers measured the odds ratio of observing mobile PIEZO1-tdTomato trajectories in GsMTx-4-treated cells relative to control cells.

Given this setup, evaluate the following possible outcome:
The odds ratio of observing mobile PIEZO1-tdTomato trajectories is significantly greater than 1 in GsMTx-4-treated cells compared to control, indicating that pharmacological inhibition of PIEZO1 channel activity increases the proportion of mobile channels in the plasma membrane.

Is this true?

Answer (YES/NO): NO